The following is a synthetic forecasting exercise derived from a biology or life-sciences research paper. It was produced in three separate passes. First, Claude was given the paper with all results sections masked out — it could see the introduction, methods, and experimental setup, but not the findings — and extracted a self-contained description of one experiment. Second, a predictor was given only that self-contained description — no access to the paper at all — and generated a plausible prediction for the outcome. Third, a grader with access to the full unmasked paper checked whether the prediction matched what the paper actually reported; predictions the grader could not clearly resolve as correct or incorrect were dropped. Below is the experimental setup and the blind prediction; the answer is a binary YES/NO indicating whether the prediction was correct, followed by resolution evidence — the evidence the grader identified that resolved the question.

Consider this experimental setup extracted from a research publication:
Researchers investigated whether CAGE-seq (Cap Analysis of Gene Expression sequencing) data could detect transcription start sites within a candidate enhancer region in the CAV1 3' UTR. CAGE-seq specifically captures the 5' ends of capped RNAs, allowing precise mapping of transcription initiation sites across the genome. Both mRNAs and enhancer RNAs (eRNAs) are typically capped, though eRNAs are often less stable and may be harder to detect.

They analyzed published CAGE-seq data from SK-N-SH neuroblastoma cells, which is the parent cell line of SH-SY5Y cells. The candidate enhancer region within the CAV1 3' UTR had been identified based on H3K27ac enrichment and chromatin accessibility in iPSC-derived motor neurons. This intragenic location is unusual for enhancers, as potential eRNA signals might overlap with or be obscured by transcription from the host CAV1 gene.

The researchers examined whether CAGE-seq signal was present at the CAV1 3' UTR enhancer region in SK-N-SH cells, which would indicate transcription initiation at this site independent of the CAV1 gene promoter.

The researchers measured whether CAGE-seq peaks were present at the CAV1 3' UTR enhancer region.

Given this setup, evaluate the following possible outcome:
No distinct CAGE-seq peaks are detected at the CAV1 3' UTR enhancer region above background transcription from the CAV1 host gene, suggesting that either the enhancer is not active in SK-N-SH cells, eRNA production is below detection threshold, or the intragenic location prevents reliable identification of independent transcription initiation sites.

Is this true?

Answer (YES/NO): NO